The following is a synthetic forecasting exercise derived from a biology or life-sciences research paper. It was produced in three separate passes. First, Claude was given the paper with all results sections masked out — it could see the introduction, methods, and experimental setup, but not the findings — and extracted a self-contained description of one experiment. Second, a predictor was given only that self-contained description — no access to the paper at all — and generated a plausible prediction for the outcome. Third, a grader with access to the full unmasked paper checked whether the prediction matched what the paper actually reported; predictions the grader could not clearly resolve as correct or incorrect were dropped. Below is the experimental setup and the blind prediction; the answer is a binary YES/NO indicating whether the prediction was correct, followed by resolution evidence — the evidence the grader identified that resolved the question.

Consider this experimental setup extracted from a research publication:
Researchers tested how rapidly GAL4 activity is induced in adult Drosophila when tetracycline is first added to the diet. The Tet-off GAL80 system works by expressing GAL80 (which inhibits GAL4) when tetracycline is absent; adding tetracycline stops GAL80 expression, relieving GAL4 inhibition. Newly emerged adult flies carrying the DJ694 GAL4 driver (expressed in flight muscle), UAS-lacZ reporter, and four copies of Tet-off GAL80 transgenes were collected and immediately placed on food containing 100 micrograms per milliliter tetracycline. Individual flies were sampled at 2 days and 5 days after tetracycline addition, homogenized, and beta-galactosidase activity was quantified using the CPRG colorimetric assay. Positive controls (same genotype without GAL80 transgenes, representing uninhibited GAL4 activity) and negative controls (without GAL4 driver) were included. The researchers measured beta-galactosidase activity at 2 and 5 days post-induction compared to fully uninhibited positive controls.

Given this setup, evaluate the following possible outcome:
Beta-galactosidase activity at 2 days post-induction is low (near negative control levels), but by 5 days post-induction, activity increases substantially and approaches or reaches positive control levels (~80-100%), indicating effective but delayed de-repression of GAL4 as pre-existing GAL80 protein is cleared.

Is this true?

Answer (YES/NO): NO